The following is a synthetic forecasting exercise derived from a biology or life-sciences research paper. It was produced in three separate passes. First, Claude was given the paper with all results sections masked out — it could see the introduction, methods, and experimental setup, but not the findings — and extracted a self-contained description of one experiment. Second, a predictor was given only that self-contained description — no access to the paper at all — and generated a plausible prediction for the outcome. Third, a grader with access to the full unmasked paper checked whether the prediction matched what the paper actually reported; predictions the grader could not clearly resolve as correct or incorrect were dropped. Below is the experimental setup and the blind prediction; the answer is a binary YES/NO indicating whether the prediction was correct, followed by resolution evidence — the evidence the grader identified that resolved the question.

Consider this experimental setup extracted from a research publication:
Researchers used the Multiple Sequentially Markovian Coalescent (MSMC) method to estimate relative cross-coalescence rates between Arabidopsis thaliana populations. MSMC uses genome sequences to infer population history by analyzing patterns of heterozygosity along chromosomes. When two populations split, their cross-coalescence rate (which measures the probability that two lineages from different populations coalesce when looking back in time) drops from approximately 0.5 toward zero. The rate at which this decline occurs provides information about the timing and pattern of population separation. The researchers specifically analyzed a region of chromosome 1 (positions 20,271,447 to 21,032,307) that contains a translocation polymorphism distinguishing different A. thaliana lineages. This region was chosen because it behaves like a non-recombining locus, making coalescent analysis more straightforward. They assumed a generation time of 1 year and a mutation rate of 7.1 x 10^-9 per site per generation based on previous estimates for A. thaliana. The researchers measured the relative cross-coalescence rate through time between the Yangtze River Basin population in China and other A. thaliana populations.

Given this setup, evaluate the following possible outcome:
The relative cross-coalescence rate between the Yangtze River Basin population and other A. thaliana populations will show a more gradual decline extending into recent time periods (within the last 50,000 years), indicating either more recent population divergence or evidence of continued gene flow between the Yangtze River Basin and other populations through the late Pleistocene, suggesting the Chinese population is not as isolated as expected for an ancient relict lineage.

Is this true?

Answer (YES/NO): YES